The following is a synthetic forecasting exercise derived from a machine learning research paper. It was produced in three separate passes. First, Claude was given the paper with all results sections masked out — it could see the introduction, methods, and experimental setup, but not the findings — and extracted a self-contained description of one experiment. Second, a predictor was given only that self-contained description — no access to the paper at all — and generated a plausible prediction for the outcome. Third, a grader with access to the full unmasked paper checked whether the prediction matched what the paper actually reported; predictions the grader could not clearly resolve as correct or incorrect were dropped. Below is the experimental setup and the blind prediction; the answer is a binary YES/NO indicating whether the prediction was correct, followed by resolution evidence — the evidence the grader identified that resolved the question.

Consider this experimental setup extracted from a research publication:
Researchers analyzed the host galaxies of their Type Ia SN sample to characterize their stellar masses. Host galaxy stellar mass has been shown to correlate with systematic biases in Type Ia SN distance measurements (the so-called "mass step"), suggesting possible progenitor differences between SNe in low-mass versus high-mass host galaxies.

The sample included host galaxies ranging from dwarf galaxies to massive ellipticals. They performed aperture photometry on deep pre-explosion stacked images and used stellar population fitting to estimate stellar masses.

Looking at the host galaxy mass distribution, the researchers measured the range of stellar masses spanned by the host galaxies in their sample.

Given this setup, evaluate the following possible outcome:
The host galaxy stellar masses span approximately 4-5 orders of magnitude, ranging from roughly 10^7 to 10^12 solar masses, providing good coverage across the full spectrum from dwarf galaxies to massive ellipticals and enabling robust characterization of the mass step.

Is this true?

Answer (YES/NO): NO